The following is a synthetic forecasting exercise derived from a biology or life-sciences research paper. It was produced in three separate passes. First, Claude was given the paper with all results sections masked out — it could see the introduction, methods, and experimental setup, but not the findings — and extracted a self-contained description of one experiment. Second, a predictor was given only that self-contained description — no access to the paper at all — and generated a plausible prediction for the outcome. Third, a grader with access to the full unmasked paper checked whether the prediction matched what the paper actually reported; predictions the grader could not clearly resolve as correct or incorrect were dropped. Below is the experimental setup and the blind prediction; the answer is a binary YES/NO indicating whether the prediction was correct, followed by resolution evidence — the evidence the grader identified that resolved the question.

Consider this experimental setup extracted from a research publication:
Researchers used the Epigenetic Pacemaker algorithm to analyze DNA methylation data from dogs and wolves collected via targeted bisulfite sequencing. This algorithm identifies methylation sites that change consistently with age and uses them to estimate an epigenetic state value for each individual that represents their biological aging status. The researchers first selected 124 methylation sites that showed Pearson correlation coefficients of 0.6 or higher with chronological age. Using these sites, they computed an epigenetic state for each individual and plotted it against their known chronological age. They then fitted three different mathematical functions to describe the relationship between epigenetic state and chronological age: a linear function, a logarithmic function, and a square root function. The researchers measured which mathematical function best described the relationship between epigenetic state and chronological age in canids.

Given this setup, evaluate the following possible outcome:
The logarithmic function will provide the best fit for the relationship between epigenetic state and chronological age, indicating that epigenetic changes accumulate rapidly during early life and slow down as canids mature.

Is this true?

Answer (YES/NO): YES